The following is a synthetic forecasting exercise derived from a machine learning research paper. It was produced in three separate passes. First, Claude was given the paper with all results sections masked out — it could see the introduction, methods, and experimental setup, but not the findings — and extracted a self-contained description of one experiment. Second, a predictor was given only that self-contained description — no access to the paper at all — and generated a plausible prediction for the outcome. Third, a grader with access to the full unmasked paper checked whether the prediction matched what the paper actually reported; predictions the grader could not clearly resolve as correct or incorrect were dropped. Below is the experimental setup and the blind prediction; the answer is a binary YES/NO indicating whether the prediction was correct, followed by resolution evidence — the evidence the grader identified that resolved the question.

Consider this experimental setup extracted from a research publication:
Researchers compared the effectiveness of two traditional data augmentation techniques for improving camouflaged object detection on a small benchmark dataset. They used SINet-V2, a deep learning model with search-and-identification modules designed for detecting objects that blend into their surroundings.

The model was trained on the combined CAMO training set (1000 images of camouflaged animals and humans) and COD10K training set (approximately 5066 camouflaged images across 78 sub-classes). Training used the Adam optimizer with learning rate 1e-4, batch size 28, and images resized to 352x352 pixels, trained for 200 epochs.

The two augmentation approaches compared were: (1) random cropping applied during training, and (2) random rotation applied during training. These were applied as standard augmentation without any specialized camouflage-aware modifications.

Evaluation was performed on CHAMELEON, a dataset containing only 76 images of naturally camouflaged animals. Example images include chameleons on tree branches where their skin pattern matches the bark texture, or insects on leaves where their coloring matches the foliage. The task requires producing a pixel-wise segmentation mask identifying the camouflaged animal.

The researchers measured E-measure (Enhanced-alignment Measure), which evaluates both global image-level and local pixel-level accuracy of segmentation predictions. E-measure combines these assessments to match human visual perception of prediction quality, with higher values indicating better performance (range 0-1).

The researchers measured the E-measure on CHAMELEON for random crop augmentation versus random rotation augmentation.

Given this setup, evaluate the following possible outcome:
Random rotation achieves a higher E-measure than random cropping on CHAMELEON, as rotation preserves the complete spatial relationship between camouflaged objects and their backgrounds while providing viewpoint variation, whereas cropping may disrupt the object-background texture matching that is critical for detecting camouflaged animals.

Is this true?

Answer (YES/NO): YES